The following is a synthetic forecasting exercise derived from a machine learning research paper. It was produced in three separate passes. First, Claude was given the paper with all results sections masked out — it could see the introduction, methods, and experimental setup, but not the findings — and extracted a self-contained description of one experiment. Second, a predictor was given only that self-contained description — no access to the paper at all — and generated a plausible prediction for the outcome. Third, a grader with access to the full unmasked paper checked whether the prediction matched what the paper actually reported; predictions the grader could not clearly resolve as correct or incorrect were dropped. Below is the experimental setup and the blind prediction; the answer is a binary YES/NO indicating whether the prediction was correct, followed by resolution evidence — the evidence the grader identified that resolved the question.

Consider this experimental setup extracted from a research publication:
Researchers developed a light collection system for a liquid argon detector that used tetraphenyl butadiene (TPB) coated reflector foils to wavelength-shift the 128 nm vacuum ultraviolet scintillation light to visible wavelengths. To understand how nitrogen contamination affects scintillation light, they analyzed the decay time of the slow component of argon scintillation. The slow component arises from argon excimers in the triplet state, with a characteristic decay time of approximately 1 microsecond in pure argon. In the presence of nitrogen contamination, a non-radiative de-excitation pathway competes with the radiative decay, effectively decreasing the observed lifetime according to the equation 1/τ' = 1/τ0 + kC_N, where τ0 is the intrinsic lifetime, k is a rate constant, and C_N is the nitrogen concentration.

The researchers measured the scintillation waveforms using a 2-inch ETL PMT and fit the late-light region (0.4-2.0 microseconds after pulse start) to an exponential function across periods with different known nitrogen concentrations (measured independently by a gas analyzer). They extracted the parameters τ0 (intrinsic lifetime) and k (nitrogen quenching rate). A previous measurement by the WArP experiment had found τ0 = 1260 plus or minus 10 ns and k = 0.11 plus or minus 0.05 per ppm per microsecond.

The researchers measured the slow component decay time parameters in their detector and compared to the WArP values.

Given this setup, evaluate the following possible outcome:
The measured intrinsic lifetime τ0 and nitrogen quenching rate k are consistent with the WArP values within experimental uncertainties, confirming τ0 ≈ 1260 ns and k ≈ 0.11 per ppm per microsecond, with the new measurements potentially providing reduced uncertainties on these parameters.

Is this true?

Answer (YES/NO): NO